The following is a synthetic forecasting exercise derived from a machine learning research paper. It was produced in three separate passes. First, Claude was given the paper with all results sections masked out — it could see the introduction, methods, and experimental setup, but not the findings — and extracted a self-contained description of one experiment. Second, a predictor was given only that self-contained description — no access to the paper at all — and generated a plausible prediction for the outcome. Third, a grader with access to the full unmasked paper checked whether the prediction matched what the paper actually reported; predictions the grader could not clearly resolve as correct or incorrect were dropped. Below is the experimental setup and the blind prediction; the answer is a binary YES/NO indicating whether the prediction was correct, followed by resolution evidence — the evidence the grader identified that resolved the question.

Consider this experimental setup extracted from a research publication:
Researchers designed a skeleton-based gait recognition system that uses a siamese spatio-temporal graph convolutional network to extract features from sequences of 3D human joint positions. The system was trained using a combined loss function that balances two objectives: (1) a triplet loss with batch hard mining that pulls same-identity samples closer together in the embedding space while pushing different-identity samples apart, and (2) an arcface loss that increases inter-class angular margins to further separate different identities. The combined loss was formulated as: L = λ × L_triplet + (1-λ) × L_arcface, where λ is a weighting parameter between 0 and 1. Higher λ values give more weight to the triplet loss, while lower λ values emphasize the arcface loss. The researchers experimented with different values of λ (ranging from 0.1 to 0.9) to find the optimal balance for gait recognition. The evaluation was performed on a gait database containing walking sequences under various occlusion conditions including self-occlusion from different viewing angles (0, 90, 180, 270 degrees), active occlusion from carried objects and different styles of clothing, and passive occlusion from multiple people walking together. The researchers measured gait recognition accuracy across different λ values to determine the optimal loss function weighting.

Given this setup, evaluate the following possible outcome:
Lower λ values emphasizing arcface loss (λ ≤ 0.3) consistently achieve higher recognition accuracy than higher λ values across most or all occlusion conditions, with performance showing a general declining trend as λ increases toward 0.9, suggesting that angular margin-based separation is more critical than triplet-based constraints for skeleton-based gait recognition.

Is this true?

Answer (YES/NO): NO